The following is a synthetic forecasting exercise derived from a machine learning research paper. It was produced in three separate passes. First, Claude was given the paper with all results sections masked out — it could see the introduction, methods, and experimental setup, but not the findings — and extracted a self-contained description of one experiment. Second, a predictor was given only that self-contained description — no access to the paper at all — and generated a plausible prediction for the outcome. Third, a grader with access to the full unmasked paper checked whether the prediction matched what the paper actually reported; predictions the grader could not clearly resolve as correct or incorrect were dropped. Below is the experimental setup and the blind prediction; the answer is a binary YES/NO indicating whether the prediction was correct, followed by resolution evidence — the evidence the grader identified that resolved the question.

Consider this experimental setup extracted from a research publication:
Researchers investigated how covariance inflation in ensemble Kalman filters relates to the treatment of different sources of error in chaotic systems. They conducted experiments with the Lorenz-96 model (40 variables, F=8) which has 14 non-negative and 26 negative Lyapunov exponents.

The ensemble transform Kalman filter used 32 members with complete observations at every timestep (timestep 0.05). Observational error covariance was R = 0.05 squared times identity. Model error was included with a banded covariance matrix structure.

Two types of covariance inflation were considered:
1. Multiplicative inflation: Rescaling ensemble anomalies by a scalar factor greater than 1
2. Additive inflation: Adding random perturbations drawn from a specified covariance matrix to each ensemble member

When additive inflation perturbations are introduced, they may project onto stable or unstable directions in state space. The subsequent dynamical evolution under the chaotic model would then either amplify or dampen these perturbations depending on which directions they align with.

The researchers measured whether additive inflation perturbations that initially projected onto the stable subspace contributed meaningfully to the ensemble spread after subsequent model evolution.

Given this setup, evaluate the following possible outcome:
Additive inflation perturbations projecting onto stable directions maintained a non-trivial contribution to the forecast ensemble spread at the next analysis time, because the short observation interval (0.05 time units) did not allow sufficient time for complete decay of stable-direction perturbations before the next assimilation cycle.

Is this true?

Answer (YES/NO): NO